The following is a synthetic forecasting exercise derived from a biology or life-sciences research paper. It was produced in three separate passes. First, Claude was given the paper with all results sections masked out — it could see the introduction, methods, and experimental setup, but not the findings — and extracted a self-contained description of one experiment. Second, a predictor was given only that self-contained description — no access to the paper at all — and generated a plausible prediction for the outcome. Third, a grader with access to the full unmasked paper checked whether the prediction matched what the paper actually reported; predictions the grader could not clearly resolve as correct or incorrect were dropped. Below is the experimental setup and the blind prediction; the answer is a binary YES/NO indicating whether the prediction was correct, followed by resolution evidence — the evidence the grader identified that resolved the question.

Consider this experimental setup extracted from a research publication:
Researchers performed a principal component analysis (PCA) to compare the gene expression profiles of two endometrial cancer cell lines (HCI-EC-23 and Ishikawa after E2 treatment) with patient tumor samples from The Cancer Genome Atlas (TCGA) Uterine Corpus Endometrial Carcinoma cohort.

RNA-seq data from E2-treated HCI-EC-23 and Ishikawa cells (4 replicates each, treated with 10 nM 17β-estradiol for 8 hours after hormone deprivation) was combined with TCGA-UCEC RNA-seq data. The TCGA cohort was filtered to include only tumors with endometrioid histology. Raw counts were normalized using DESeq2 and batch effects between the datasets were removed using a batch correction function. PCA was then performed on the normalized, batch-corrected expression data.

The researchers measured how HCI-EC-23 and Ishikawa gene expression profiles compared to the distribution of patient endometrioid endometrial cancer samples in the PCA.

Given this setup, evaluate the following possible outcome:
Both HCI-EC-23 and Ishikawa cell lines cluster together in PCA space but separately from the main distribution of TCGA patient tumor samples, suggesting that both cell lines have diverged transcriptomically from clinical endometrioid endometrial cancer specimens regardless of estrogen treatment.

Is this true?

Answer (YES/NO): NO